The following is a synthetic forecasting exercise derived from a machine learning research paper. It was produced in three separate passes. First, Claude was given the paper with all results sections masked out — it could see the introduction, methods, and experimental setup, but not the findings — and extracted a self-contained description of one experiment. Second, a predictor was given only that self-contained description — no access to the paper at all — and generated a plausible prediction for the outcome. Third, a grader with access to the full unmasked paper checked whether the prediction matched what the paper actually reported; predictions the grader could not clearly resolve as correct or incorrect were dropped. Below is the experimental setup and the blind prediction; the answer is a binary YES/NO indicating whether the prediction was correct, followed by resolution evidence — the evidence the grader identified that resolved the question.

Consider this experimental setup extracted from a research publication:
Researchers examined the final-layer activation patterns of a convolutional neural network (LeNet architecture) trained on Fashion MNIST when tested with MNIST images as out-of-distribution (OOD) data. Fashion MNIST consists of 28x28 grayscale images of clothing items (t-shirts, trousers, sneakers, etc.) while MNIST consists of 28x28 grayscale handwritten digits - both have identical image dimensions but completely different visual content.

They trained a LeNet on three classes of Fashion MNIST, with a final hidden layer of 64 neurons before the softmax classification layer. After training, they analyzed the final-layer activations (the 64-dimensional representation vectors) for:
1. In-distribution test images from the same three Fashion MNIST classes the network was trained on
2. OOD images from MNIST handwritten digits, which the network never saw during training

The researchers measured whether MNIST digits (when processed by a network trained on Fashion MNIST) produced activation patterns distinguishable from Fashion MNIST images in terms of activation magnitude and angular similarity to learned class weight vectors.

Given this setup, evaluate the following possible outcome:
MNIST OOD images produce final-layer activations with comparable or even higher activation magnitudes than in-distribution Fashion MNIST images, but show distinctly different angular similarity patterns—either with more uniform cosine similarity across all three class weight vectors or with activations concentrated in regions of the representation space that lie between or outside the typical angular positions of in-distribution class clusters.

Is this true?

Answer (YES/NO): NO